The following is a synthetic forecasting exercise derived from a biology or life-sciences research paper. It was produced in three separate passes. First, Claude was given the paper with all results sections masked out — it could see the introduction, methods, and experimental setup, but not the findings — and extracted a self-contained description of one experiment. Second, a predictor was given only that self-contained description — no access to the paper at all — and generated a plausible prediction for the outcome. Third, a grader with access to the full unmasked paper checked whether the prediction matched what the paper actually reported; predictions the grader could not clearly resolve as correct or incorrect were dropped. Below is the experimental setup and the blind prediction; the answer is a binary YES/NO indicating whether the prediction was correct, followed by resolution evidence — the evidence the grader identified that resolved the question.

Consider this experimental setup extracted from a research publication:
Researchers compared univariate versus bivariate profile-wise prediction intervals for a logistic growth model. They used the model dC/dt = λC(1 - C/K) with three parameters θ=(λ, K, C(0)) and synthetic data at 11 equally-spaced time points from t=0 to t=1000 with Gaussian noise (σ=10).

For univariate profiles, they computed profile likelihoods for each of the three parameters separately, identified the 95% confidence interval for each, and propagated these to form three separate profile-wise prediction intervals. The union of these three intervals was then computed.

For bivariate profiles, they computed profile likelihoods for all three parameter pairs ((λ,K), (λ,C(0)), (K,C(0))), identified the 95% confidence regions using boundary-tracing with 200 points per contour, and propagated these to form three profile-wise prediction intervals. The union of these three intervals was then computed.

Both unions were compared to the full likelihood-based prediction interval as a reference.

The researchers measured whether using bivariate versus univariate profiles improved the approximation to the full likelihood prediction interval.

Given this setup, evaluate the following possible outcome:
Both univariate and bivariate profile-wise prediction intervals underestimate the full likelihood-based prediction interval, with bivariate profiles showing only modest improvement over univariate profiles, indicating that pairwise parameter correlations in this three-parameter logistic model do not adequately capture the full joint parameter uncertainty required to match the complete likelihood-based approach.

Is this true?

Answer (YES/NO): NO